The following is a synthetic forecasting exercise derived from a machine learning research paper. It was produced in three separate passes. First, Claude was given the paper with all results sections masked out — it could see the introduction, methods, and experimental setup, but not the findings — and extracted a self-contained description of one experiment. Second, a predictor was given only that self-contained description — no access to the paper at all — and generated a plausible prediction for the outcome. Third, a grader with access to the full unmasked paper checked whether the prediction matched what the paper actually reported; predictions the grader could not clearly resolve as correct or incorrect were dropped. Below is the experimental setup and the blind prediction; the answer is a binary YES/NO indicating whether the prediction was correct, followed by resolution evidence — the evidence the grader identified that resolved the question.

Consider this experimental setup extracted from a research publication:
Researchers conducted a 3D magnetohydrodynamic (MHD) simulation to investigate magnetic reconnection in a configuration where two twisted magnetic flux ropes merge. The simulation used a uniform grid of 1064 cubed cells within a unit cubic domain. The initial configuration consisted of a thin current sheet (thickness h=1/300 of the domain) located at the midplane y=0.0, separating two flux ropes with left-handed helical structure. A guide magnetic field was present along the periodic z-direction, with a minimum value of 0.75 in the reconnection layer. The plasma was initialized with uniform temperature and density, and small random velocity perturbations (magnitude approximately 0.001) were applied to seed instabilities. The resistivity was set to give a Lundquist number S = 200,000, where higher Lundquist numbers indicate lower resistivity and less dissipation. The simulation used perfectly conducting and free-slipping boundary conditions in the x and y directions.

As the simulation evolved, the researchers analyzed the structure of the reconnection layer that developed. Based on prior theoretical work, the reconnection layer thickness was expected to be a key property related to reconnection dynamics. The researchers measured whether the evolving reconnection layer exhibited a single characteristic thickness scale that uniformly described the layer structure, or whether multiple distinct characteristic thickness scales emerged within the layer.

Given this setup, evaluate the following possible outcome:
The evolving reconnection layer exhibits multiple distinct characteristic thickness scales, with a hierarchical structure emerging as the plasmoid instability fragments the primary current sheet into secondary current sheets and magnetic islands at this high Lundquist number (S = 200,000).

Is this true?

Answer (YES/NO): NO